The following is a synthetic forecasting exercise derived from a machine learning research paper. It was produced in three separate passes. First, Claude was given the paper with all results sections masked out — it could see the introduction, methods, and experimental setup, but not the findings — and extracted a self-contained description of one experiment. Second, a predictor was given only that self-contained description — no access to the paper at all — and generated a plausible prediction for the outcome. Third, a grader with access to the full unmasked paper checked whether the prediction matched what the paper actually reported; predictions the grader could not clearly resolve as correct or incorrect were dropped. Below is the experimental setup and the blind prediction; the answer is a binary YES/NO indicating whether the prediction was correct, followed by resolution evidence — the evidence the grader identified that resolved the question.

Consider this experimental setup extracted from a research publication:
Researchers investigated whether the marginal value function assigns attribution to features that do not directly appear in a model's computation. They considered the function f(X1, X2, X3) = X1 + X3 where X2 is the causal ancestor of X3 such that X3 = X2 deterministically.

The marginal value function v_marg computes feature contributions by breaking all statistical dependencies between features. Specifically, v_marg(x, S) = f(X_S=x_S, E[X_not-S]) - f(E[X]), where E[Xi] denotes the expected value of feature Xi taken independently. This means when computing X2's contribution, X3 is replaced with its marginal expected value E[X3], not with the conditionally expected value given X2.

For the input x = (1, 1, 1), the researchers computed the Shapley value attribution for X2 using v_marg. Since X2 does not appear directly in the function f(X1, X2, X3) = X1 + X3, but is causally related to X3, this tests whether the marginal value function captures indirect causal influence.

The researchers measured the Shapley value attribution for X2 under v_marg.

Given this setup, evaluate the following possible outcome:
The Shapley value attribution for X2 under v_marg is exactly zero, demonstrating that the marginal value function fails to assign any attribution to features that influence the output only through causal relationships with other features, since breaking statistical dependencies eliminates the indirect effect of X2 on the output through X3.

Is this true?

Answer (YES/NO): YES